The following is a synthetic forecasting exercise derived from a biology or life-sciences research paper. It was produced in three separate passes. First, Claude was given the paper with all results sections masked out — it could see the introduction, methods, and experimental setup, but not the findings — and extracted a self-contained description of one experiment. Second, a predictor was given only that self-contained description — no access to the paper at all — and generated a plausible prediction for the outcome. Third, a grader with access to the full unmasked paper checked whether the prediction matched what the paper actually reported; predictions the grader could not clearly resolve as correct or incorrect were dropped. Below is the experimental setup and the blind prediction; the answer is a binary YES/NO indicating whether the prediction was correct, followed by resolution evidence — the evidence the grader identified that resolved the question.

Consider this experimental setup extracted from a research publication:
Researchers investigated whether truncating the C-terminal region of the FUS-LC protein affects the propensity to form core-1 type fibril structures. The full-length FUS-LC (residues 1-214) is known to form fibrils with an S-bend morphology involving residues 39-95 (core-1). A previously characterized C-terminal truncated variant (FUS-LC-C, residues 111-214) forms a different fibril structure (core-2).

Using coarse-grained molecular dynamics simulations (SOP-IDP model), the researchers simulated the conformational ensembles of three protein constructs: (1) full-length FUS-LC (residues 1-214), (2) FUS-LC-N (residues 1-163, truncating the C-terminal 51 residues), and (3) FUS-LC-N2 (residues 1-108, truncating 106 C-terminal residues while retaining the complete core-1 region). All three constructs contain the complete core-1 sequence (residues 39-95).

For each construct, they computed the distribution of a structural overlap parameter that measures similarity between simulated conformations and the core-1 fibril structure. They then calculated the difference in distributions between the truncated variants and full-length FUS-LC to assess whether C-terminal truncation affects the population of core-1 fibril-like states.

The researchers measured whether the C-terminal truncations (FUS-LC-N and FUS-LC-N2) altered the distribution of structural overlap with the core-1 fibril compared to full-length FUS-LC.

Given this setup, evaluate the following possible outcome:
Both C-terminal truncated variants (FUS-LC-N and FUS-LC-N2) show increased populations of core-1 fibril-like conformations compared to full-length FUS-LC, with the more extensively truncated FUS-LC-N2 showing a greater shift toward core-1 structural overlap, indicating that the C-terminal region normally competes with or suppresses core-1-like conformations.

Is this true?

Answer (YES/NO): NO